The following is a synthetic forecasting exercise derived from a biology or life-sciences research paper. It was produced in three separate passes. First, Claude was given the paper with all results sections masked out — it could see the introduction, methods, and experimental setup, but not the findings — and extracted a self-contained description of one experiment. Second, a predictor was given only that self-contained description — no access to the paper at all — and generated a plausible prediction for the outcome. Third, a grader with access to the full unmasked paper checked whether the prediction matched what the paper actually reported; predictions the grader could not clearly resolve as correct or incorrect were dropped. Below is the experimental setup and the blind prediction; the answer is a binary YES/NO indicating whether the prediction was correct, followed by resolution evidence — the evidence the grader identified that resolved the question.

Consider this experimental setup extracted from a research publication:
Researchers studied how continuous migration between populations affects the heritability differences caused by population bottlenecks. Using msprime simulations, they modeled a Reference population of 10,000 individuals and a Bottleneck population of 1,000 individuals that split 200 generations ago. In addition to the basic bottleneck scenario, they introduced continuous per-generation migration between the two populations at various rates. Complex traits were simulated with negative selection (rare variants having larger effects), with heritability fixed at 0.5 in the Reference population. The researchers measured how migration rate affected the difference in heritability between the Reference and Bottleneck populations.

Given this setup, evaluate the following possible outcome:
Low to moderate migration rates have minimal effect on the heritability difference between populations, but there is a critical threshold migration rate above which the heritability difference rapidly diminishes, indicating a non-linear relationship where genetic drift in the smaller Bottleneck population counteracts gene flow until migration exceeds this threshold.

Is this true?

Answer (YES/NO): NO